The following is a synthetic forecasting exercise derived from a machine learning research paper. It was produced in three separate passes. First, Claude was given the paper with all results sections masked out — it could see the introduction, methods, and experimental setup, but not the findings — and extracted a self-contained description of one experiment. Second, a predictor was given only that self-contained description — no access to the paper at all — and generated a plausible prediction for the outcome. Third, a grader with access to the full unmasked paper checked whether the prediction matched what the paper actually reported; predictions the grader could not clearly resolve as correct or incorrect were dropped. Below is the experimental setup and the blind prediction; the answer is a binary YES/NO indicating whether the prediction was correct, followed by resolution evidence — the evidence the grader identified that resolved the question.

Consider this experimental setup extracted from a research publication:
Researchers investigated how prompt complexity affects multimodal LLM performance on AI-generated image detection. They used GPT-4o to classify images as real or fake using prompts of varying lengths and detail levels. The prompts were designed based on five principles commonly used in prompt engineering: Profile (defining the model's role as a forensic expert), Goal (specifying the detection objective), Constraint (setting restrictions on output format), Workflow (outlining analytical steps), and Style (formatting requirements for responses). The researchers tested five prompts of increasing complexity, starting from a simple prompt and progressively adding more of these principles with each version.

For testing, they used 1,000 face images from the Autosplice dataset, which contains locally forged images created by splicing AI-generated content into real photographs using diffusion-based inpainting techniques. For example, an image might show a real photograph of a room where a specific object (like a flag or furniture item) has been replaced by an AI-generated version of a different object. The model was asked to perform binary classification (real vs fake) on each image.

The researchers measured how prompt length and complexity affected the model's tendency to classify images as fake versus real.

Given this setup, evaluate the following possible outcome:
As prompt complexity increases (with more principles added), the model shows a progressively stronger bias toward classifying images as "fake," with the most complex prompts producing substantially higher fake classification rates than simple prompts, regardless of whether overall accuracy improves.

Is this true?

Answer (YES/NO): YES